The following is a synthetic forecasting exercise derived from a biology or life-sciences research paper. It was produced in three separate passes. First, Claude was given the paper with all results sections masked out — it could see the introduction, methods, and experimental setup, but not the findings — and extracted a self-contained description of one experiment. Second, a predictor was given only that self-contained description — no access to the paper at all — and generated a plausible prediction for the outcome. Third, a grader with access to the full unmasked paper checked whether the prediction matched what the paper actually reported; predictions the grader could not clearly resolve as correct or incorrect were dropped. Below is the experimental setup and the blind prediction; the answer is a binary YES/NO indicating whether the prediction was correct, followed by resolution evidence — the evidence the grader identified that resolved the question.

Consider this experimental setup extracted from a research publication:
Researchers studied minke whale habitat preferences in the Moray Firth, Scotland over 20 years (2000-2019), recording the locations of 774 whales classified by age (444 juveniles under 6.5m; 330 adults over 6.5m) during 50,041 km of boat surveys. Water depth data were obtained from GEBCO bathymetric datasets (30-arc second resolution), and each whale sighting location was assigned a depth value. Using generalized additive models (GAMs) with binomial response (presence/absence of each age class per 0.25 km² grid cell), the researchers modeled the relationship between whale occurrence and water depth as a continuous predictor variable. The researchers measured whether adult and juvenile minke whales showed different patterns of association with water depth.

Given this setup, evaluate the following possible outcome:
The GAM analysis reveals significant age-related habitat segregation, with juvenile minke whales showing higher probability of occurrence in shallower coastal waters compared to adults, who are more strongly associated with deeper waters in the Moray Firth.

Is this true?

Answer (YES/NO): YES